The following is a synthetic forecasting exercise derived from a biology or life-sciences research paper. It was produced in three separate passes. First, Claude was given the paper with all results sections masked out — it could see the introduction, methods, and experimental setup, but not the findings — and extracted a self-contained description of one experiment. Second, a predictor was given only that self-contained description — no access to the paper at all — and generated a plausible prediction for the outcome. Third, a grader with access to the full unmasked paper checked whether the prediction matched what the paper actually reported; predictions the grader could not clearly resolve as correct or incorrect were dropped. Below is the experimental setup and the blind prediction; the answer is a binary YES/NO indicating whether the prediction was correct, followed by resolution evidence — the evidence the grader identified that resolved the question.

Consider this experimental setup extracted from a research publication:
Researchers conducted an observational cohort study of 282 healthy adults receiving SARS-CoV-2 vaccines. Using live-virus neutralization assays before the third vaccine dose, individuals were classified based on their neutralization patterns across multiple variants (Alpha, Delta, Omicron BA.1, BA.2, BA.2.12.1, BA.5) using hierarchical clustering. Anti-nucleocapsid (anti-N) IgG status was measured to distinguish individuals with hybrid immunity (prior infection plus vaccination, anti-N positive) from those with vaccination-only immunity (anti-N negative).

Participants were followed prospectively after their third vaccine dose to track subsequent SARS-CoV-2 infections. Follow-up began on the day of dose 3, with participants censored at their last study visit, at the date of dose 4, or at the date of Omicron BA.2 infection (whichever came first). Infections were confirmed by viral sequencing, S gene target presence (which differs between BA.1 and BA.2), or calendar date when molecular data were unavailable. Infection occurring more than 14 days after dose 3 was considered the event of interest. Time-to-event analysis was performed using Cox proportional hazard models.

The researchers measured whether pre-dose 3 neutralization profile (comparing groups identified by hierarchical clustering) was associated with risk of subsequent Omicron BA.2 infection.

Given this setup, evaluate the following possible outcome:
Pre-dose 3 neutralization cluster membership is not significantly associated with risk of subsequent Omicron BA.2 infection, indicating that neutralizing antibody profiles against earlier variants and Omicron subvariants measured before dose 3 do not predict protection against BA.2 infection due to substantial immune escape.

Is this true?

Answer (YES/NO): NO